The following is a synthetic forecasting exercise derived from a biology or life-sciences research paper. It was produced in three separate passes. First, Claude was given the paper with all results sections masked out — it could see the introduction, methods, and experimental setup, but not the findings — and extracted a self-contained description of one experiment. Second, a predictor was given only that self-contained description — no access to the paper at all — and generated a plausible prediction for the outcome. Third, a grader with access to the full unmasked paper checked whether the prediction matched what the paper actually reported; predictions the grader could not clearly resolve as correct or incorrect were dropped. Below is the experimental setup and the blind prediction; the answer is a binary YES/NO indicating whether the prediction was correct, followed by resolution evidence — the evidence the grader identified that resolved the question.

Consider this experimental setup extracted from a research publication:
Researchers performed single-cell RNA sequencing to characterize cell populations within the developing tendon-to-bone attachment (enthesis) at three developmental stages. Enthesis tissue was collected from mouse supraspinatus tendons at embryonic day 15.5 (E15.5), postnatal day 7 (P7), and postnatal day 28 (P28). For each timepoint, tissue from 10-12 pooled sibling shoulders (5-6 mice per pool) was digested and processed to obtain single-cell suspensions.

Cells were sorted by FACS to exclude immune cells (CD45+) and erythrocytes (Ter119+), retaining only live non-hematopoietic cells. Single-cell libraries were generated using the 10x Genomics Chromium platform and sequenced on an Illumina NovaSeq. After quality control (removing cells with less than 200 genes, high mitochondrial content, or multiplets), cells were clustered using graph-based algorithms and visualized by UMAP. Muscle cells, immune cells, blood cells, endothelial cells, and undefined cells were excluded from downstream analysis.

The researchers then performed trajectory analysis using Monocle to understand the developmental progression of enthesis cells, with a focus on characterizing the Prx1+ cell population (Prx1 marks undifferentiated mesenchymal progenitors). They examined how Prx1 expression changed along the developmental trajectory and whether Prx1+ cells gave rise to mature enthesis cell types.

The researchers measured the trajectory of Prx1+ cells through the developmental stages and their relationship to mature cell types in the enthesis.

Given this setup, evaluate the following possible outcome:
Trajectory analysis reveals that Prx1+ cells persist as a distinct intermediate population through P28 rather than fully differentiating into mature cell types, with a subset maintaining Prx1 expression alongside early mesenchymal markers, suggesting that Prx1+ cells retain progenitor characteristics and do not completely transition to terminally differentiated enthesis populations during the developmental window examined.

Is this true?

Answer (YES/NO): NO